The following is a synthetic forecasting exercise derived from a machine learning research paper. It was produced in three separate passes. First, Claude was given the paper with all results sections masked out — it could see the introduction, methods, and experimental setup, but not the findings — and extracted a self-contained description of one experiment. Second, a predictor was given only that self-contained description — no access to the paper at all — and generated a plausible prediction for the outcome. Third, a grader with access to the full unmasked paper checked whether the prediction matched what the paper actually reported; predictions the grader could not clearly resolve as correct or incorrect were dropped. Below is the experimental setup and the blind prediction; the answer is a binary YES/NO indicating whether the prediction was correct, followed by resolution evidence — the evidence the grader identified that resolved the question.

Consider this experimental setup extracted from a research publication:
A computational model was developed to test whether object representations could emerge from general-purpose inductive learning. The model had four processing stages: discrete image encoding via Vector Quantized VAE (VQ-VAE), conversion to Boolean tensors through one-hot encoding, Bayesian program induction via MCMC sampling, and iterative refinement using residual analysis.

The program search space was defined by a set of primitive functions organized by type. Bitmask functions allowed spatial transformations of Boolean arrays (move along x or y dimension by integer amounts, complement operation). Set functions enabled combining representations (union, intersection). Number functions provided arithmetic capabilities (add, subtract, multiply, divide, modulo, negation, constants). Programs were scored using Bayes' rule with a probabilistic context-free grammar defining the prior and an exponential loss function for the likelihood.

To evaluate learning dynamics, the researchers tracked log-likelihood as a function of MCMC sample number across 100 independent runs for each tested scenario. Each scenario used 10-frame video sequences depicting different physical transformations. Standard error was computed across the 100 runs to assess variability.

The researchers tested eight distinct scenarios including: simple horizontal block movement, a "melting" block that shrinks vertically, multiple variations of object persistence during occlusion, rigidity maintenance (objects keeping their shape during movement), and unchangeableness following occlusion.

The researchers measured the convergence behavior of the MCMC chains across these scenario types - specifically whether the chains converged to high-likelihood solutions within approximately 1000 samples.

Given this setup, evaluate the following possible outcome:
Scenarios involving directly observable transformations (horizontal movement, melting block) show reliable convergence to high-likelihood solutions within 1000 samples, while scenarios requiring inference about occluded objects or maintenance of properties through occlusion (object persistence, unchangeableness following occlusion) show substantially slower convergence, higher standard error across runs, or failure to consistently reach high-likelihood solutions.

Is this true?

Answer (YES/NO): NO